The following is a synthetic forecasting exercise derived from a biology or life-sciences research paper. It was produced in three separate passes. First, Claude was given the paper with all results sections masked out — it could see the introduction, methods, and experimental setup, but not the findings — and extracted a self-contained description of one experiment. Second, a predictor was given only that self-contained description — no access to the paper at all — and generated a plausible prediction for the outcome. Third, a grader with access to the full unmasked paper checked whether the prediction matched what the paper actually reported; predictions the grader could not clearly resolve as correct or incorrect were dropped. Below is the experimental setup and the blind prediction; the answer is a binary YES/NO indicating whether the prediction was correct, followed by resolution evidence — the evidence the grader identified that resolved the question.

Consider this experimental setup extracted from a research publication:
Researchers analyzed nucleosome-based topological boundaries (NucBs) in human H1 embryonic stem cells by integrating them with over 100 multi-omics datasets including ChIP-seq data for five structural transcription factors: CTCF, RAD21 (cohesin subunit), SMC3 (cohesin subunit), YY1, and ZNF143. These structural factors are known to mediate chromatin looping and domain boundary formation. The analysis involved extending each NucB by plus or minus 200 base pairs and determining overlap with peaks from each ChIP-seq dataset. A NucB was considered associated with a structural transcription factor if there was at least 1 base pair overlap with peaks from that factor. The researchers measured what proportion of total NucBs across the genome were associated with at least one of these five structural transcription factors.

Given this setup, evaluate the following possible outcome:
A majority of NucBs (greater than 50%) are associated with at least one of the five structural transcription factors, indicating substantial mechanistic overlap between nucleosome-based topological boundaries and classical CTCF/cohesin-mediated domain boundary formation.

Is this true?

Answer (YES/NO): NO